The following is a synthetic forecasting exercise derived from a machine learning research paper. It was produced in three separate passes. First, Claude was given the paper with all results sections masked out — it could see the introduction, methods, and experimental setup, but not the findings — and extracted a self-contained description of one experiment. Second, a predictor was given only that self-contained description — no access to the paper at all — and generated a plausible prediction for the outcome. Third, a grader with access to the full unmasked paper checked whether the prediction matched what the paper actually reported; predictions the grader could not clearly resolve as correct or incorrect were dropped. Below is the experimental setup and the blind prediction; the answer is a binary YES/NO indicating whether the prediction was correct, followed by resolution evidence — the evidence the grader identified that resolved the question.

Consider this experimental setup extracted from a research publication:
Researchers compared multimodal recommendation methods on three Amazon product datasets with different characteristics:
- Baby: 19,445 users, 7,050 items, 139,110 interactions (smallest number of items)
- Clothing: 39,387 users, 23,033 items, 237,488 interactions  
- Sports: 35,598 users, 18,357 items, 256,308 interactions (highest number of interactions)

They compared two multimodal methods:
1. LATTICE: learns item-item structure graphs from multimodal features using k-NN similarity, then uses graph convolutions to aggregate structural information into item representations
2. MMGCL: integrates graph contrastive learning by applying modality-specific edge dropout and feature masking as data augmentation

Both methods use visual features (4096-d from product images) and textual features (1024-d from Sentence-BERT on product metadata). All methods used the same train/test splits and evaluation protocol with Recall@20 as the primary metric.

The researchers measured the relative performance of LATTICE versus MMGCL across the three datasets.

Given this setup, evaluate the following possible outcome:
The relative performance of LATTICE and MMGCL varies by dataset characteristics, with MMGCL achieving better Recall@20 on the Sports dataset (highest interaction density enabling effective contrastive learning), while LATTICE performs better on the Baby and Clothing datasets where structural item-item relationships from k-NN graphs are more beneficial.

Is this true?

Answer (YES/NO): NO